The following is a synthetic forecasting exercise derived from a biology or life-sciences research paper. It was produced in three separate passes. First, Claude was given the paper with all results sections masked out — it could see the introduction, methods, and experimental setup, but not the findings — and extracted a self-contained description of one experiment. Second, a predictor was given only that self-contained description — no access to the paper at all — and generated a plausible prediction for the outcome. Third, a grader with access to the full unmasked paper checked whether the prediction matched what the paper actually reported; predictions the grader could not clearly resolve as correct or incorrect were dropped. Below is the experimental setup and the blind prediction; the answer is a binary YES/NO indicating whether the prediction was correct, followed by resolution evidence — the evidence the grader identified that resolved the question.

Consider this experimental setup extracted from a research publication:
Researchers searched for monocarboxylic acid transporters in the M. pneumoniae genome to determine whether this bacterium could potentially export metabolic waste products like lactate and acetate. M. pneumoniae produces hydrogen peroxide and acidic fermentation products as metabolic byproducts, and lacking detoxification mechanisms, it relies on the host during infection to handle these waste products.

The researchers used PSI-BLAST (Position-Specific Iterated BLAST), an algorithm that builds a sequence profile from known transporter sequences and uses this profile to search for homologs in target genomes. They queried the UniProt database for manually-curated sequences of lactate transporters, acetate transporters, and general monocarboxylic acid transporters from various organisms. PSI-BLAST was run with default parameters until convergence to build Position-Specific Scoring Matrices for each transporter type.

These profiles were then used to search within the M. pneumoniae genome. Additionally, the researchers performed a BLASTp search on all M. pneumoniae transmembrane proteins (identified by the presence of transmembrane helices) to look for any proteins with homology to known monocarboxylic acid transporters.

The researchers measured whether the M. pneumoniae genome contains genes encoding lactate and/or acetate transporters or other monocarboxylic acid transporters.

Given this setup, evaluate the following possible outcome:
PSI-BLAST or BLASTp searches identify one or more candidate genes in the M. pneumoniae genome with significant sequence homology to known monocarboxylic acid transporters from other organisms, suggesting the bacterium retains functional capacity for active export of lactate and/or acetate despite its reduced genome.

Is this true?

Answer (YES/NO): NO